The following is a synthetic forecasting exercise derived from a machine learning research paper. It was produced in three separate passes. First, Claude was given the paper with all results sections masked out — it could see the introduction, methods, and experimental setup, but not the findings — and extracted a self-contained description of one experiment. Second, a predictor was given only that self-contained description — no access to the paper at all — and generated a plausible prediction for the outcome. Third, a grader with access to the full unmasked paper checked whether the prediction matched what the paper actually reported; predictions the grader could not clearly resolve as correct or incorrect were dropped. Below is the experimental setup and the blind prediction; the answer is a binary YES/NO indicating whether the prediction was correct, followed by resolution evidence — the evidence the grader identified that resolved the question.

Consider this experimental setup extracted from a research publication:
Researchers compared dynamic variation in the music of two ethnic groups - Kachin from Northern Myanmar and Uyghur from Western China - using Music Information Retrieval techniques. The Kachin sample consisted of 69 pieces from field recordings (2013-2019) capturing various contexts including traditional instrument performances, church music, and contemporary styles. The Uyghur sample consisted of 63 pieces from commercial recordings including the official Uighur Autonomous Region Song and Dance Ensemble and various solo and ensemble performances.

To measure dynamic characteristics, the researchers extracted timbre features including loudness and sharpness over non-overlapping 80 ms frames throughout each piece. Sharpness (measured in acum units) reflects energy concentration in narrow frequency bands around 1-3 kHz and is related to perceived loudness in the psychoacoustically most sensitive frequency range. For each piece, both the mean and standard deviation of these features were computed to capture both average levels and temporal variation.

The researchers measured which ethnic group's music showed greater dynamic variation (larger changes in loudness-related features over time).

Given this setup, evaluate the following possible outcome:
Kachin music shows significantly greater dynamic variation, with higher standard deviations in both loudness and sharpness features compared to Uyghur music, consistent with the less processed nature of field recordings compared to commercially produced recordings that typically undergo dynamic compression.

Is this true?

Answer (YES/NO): NO